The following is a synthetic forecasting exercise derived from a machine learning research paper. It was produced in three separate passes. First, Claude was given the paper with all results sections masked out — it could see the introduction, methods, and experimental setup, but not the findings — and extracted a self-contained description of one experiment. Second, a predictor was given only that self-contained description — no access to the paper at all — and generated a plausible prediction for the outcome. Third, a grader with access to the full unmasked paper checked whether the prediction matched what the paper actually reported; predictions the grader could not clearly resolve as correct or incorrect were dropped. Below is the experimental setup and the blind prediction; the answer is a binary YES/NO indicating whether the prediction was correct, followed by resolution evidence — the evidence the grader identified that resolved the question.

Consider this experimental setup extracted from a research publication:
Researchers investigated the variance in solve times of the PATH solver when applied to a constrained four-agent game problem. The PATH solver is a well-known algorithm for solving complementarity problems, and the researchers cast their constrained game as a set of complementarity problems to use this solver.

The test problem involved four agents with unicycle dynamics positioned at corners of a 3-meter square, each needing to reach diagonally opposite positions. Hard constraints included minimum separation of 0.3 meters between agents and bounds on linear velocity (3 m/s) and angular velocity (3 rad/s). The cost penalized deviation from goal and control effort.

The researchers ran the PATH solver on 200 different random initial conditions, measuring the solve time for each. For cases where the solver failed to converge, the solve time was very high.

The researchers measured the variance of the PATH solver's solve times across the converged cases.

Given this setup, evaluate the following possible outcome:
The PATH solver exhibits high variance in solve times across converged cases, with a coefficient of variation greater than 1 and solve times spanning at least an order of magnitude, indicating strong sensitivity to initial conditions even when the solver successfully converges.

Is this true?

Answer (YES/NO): YES